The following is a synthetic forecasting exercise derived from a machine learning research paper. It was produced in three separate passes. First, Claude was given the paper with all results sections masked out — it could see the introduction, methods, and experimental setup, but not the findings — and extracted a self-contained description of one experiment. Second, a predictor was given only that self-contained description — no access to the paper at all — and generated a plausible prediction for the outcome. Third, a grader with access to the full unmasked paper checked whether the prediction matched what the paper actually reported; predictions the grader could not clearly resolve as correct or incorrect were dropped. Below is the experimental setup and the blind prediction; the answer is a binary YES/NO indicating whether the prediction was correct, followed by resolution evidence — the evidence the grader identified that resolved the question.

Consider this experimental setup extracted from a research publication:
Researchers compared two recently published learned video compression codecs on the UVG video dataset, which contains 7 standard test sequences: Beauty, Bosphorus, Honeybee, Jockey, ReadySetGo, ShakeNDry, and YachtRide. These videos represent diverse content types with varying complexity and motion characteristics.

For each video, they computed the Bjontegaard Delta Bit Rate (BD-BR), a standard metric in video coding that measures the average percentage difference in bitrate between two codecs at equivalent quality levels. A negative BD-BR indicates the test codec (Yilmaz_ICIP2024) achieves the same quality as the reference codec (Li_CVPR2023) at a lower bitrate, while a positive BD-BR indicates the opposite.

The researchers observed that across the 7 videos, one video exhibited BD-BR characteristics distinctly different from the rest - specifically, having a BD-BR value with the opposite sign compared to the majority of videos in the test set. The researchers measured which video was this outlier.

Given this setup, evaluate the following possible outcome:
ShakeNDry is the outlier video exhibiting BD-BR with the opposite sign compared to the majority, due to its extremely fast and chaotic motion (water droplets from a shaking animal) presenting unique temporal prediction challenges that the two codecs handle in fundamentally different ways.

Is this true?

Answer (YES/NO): NO